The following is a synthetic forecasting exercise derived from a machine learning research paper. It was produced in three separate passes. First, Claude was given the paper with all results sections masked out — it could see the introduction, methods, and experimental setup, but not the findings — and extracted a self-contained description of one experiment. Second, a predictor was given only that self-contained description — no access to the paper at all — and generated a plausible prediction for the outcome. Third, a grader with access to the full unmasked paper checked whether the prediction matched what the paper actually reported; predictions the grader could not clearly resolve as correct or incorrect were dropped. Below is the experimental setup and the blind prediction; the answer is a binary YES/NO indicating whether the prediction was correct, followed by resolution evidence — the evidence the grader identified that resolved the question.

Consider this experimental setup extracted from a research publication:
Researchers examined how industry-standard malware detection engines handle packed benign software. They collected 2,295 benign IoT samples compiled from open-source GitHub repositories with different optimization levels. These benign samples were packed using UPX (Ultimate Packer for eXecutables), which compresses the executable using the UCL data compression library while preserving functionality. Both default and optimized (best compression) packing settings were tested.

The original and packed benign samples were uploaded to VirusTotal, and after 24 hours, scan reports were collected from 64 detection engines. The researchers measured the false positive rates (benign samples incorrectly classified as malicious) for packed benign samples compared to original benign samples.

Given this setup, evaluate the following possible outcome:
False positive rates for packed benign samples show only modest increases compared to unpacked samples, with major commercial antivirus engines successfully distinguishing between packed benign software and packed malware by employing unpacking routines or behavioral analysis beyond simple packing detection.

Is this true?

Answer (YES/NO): NO